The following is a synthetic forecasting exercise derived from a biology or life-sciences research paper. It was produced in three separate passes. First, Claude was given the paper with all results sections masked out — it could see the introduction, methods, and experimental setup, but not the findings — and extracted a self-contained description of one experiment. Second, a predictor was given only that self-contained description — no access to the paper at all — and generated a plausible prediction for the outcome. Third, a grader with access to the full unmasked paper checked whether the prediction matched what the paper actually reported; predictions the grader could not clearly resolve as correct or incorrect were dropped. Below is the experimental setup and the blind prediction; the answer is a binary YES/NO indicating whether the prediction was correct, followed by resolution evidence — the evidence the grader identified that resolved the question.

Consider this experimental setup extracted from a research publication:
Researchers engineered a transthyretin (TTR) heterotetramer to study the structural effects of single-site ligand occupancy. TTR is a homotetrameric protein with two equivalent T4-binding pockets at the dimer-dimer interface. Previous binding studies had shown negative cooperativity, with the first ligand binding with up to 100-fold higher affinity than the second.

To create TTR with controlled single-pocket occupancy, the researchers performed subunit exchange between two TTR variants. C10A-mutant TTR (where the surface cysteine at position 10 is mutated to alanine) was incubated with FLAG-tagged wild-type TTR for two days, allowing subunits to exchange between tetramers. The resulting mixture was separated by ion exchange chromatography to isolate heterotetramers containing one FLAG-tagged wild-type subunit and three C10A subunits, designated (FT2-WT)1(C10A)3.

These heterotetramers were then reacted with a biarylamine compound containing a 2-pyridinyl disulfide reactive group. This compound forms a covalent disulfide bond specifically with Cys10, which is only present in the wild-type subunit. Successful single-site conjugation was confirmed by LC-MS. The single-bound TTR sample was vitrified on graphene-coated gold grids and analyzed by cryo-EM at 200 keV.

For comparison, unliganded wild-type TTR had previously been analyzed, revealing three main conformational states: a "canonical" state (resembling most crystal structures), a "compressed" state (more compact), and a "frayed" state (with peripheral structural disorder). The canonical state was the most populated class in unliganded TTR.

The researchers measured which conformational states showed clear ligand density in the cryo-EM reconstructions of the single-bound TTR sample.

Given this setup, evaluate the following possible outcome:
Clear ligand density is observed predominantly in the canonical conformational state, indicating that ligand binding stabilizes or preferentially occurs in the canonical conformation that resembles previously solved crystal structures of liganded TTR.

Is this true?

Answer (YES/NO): NO